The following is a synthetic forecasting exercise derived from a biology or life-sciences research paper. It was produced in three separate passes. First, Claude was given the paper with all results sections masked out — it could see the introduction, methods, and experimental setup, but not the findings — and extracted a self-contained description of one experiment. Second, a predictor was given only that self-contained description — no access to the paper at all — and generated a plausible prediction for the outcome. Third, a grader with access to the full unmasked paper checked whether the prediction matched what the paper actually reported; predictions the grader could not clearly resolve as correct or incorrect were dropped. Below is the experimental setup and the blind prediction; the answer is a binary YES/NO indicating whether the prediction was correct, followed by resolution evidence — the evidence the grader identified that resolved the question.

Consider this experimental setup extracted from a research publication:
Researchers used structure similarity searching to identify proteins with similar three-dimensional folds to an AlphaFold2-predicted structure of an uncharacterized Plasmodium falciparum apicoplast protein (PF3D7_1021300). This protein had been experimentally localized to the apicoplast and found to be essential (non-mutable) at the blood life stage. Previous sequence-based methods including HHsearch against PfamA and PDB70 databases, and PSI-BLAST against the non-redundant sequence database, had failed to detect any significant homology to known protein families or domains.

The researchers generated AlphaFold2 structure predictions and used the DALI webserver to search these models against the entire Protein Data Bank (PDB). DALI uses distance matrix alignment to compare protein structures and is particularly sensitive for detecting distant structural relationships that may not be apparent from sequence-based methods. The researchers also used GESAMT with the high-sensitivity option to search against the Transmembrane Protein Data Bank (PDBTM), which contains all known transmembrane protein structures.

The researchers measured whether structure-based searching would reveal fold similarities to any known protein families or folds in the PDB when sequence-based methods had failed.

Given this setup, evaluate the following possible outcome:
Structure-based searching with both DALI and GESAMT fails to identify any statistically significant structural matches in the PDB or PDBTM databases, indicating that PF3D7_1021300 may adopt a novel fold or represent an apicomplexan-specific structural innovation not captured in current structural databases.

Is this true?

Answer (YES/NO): YES